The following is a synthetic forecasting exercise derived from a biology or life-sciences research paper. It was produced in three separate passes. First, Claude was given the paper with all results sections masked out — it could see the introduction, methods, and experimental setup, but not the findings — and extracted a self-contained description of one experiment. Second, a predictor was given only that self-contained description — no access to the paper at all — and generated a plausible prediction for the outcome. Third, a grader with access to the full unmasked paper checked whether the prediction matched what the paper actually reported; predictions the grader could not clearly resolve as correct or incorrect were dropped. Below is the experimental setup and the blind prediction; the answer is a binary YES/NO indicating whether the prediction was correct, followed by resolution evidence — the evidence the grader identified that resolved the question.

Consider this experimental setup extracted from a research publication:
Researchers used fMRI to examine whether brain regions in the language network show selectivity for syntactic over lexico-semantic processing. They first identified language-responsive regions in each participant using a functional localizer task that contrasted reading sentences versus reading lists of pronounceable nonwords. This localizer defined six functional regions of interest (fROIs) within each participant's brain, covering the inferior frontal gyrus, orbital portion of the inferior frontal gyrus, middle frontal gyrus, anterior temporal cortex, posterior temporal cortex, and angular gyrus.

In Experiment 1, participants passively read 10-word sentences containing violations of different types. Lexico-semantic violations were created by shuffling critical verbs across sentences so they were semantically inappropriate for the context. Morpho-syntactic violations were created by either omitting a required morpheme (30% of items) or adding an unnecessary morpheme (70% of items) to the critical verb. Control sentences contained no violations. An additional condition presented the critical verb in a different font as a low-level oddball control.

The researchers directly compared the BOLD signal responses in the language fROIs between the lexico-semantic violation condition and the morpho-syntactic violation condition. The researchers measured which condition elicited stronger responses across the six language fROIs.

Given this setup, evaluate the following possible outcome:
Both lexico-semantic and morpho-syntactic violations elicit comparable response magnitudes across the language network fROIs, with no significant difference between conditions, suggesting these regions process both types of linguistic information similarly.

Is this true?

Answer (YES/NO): NO